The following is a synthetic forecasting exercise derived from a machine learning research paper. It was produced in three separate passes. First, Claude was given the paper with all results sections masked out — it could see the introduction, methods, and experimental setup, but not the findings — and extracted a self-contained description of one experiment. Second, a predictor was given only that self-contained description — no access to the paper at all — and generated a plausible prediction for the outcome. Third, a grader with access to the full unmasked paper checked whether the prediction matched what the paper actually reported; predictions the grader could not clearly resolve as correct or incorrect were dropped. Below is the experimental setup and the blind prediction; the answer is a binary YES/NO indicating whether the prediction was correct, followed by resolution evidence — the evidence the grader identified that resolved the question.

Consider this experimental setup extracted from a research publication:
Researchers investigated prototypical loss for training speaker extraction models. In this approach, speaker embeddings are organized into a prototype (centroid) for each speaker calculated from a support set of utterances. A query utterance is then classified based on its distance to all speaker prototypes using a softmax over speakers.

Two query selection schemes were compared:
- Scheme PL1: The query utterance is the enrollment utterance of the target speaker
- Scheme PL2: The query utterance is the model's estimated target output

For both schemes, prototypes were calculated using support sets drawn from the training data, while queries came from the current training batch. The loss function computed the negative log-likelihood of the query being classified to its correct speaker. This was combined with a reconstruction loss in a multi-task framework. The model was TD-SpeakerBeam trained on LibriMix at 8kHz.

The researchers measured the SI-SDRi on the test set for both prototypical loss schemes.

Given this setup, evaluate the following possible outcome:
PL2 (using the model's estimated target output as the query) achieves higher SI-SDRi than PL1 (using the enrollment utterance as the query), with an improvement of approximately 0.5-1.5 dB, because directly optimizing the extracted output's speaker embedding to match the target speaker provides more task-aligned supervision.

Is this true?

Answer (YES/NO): NO